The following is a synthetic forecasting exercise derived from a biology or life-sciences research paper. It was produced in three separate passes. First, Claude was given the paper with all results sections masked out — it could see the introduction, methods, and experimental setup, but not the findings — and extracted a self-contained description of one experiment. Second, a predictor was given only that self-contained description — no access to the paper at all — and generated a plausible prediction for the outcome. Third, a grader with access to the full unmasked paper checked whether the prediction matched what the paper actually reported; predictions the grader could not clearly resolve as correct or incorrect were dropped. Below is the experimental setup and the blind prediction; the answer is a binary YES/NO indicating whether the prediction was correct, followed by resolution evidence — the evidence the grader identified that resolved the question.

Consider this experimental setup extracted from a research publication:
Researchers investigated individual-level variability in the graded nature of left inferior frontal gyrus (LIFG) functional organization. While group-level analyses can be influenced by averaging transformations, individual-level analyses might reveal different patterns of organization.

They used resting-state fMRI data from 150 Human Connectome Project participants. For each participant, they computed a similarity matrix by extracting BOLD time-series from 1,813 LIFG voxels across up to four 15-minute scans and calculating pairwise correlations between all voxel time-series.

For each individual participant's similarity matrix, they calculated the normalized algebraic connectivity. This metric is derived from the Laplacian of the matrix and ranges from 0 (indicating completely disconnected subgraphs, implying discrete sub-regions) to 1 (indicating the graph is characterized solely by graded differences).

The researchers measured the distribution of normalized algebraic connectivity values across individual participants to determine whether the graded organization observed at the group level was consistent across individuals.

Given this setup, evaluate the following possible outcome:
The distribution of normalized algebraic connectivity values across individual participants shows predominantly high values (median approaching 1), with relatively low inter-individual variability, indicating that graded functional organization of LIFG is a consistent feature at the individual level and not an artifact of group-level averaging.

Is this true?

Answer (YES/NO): YES